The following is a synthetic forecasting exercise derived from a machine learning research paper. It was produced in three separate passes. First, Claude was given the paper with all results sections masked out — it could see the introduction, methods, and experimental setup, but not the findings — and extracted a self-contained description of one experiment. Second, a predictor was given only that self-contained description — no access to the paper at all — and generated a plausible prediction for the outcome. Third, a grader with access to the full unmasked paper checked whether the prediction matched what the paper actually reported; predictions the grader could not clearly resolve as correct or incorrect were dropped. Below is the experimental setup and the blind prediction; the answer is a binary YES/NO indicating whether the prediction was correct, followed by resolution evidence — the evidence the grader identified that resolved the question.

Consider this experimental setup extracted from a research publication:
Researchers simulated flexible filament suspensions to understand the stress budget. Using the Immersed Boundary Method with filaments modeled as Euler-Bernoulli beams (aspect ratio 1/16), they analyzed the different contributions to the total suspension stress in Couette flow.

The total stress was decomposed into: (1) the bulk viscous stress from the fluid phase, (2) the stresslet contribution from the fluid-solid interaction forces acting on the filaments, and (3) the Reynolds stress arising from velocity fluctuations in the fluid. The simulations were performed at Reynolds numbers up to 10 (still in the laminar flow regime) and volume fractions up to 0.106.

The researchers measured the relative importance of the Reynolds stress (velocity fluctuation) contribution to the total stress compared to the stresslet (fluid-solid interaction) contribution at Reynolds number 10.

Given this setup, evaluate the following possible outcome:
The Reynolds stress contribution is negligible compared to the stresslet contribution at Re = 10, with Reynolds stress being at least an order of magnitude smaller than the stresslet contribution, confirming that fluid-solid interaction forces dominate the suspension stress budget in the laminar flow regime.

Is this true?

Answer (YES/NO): YES